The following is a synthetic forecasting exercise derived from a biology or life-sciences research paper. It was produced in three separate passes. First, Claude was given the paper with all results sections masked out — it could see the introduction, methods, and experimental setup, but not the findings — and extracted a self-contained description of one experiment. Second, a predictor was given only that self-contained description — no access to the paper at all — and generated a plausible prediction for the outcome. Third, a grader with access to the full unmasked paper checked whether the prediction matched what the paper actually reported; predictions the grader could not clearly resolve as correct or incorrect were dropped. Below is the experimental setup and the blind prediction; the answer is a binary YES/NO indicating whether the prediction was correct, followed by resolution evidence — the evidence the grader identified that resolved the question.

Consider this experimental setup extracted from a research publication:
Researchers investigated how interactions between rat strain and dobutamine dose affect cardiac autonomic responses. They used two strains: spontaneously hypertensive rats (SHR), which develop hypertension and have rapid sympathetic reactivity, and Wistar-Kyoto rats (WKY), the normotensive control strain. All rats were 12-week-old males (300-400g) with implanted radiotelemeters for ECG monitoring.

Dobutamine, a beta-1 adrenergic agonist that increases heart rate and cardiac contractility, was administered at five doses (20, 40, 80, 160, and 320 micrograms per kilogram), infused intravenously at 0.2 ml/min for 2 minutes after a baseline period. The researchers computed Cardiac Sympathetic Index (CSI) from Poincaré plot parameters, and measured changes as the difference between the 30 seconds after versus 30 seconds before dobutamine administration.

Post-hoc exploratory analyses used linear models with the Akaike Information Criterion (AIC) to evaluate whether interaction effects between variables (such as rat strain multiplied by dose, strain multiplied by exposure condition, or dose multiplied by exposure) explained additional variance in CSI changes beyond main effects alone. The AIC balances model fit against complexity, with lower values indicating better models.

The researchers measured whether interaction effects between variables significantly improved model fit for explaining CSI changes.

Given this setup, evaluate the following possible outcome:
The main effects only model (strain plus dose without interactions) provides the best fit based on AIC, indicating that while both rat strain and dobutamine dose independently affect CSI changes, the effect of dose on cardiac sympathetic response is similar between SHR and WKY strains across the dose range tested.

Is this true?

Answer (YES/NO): NO